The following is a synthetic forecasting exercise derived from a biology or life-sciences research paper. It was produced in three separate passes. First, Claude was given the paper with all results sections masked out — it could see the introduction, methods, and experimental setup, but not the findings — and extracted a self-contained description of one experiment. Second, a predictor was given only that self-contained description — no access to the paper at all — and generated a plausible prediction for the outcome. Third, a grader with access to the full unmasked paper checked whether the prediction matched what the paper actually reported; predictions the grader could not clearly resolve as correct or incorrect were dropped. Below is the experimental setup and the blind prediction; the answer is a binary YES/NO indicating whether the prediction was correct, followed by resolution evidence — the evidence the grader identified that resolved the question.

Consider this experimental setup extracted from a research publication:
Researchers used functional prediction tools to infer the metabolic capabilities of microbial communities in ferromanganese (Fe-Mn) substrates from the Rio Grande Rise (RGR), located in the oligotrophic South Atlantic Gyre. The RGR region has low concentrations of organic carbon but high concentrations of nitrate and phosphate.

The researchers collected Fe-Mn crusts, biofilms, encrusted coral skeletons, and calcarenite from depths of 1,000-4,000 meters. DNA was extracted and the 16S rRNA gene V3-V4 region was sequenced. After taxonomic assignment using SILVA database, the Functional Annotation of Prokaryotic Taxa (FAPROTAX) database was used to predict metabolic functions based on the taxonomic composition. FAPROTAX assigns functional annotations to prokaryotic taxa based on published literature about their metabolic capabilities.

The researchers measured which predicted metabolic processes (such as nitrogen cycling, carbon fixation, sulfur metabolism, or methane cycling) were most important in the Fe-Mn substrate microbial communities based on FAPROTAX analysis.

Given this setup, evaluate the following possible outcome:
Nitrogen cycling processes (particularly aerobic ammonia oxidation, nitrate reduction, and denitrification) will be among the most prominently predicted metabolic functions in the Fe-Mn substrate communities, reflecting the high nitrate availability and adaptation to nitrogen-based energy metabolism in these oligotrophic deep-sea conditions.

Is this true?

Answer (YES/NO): YES